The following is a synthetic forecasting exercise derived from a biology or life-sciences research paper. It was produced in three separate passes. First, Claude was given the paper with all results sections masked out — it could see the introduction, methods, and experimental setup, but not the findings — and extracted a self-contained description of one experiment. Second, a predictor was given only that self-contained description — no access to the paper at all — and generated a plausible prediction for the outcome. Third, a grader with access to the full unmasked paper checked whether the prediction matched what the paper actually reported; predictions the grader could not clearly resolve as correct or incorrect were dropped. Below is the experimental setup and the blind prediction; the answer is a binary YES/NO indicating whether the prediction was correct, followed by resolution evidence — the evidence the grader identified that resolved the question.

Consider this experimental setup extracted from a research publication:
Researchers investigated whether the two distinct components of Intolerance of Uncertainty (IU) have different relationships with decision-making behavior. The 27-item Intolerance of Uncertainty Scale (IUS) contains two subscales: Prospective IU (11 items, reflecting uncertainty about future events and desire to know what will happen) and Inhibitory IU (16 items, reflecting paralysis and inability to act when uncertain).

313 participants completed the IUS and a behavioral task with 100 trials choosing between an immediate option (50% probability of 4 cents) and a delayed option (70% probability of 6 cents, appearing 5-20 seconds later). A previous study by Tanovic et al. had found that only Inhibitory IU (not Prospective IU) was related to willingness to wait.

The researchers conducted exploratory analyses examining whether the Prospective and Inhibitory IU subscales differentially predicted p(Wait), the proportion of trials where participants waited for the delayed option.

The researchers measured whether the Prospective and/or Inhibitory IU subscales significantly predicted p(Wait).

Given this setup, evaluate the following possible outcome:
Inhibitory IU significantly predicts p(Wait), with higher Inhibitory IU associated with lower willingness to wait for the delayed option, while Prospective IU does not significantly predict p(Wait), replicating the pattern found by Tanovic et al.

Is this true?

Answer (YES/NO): NO